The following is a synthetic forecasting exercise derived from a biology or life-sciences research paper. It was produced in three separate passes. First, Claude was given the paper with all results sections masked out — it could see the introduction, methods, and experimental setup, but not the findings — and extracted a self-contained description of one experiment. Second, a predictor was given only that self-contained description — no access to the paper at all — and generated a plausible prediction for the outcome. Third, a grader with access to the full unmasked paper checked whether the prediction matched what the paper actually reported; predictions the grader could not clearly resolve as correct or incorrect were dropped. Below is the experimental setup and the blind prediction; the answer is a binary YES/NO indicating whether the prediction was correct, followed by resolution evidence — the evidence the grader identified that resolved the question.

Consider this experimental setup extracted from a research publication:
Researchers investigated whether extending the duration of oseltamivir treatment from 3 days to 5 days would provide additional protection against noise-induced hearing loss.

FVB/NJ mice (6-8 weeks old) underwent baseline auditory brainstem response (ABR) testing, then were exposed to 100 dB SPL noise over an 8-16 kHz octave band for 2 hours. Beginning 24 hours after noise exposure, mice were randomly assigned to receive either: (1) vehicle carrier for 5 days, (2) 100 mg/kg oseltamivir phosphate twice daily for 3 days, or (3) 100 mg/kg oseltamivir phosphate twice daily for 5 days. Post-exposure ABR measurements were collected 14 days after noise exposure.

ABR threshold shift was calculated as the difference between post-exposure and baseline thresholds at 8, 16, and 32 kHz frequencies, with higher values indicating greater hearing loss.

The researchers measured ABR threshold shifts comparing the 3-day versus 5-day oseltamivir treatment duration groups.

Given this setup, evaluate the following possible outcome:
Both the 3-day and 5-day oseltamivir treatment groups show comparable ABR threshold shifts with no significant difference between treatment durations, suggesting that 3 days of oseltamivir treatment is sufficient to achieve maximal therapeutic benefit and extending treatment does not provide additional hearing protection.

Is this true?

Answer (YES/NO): YES